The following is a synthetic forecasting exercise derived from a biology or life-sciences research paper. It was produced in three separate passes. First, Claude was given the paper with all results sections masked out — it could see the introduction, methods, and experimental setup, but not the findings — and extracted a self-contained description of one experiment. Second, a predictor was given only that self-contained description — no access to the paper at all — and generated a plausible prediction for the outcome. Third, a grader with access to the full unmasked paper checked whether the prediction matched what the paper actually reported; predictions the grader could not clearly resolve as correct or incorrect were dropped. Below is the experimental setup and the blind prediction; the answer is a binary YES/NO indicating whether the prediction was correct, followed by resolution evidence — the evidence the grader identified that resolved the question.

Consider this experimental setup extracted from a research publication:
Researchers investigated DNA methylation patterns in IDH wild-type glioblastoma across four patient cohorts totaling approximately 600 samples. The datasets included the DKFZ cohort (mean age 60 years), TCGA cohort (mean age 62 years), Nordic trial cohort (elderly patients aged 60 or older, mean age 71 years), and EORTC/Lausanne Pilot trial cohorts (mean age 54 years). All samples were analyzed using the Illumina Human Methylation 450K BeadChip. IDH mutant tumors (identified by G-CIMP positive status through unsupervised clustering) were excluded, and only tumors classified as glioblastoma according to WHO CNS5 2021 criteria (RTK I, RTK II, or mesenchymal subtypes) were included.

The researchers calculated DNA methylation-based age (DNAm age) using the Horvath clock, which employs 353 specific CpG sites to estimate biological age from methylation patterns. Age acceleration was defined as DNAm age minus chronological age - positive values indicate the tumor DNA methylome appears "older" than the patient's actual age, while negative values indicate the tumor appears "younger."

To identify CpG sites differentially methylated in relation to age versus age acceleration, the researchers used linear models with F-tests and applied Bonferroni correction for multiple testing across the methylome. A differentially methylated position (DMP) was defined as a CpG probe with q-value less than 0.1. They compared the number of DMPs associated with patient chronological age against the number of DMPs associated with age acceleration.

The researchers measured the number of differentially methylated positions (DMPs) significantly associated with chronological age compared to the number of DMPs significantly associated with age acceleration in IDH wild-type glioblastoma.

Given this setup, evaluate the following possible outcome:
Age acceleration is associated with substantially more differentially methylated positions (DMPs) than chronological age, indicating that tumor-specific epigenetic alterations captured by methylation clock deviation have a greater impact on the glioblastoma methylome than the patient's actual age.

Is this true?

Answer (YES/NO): YES